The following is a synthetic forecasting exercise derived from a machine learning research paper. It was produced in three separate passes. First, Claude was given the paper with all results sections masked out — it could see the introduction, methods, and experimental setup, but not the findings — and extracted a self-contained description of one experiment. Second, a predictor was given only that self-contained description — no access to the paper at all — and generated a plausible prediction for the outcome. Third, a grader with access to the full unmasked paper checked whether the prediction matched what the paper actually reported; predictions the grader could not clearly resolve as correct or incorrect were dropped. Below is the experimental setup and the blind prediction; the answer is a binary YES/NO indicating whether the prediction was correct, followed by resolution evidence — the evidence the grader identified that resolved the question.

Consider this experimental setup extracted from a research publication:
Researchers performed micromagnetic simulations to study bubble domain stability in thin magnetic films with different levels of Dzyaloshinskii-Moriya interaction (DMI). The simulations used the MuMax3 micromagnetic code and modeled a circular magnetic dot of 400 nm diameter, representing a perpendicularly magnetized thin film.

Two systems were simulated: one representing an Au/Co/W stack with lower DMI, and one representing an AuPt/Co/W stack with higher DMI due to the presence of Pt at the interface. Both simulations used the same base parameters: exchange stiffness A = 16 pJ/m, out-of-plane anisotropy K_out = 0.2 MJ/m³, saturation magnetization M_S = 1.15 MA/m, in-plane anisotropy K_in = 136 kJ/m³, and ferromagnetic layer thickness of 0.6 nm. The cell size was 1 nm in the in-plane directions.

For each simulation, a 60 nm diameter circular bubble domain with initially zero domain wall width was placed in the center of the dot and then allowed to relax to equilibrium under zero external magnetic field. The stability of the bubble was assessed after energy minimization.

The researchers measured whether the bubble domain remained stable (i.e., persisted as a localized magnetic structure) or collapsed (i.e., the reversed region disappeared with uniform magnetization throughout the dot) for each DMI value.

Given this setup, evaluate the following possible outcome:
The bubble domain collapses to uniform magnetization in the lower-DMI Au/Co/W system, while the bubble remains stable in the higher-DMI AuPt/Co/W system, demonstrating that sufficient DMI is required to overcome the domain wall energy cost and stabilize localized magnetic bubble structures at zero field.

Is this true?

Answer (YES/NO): NO